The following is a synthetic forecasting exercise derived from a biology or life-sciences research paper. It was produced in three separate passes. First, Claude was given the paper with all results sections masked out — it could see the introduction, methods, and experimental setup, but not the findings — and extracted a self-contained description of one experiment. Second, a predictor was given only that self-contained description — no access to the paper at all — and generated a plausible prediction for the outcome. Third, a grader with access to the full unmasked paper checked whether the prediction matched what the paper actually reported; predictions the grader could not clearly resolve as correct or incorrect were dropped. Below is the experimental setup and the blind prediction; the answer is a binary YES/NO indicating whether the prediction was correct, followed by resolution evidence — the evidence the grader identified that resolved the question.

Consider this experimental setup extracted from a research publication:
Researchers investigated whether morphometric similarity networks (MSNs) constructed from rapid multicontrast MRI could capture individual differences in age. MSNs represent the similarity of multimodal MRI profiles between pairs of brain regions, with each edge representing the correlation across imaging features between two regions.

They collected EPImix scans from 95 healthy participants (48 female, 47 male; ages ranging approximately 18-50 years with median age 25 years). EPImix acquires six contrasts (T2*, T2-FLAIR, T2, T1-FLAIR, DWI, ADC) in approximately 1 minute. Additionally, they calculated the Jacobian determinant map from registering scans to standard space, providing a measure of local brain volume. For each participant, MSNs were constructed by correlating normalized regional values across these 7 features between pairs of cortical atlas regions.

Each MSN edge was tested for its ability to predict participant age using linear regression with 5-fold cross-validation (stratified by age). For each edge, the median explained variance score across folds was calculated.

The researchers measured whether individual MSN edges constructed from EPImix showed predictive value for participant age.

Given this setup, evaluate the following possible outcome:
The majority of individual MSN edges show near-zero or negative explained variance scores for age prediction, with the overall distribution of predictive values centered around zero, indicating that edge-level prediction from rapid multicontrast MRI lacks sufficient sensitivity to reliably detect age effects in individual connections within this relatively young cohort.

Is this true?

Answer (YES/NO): NO